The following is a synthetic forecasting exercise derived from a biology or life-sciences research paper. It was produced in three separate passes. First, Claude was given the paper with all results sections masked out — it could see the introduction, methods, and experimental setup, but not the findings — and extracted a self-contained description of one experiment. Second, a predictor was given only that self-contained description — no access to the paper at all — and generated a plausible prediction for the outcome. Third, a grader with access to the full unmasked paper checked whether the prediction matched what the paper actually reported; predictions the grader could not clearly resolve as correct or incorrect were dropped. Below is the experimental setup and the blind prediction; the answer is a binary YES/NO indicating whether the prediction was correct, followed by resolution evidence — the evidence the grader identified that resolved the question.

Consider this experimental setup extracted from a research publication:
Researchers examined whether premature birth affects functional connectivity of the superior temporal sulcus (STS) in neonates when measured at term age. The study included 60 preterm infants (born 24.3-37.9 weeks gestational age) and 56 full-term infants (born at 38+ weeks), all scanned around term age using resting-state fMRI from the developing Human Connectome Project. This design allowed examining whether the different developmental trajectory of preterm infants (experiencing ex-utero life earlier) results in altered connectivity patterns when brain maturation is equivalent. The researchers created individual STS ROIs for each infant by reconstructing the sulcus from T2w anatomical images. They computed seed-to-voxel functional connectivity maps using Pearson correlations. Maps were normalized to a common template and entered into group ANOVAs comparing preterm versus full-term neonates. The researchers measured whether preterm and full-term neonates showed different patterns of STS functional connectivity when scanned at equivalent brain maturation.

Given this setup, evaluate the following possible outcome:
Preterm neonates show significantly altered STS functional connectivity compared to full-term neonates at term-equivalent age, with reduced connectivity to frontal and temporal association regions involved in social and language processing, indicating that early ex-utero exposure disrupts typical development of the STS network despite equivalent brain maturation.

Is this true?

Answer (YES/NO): NO